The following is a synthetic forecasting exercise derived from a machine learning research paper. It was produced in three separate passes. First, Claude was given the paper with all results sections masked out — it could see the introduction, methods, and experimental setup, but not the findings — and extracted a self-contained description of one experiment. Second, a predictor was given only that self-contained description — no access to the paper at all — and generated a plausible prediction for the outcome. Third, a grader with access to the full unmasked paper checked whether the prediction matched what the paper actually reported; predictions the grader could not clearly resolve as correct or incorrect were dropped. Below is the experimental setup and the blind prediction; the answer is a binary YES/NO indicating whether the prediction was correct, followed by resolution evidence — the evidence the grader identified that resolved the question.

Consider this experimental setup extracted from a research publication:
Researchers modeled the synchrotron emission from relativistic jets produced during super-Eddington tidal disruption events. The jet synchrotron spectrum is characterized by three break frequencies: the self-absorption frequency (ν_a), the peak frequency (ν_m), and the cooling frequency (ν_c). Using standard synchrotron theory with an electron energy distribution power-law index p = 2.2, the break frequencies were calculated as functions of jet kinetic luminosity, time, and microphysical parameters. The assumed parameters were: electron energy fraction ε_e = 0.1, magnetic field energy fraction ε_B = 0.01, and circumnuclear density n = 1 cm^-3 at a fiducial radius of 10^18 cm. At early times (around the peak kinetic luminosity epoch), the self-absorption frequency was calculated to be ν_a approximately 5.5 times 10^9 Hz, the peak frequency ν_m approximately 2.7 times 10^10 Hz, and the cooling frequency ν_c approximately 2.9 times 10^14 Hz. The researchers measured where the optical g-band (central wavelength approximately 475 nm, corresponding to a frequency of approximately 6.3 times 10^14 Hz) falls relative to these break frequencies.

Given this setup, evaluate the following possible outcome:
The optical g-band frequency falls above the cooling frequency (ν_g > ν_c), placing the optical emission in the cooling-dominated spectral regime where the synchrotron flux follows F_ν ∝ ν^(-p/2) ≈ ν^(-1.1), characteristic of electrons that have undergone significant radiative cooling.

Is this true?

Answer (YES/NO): YES